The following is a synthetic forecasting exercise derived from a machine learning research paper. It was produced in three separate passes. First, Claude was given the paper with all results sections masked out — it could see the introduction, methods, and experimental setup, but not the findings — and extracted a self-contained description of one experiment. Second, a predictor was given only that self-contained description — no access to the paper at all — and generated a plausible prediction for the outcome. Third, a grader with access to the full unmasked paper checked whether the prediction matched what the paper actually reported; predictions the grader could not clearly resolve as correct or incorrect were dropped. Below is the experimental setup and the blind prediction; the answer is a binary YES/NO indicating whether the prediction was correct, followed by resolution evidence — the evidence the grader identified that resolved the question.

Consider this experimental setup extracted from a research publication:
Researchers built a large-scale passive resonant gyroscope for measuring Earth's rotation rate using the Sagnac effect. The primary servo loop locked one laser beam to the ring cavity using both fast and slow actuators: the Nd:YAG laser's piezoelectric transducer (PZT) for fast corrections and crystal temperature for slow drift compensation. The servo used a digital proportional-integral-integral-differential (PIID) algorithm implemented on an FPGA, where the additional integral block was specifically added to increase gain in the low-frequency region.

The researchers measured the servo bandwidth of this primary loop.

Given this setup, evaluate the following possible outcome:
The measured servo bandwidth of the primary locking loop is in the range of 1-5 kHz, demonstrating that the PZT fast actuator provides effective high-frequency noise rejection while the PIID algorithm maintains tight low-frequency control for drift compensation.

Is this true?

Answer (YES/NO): NO